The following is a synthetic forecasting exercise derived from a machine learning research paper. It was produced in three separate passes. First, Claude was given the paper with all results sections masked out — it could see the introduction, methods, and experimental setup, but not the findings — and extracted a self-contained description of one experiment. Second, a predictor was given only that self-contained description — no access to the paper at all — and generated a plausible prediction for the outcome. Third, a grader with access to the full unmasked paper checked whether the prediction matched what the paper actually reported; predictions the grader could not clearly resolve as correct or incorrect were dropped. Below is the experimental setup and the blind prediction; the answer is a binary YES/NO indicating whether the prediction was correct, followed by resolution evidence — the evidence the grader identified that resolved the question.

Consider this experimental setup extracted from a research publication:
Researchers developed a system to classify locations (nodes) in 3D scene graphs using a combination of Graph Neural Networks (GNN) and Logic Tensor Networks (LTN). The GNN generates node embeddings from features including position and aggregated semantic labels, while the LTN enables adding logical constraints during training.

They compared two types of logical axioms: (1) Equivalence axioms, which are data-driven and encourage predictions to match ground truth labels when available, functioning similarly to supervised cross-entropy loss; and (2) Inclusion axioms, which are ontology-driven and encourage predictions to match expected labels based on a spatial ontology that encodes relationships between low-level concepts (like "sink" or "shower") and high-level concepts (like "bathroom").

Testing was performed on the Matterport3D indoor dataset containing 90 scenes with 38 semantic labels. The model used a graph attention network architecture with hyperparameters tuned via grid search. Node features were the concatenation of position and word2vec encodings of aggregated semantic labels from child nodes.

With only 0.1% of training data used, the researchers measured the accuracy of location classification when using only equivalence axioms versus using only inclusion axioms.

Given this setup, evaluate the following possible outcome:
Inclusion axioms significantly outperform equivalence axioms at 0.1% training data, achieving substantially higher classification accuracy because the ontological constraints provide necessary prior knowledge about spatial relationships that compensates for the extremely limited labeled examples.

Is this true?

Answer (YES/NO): YES